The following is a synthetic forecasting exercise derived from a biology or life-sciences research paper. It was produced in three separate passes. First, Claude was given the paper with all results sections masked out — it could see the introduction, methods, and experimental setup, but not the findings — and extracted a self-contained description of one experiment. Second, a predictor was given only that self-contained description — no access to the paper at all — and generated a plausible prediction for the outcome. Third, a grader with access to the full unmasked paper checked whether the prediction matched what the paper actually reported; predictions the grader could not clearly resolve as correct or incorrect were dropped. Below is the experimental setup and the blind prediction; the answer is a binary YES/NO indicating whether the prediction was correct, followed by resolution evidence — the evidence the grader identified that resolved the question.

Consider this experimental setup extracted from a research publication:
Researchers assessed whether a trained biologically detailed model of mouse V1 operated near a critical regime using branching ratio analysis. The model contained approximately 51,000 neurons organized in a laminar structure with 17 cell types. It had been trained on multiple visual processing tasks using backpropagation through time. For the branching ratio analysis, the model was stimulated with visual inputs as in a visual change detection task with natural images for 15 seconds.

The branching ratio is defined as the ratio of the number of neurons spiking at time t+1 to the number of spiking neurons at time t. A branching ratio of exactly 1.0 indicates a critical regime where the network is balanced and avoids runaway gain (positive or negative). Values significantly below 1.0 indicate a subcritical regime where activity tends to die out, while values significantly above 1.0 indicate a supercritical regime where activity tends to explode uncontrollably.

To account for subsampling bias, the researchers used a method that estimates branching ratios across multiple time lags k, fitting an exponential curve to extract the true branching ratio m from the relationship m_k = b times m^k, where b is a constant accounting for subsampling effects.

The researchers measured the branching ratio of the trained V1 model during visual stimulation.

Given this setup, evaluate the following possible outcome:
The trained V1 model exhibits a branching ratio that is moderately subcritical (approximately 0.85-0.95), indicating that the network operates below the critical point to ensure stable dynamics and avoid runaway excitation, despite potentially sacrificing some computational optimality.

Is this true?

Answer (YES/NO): NO